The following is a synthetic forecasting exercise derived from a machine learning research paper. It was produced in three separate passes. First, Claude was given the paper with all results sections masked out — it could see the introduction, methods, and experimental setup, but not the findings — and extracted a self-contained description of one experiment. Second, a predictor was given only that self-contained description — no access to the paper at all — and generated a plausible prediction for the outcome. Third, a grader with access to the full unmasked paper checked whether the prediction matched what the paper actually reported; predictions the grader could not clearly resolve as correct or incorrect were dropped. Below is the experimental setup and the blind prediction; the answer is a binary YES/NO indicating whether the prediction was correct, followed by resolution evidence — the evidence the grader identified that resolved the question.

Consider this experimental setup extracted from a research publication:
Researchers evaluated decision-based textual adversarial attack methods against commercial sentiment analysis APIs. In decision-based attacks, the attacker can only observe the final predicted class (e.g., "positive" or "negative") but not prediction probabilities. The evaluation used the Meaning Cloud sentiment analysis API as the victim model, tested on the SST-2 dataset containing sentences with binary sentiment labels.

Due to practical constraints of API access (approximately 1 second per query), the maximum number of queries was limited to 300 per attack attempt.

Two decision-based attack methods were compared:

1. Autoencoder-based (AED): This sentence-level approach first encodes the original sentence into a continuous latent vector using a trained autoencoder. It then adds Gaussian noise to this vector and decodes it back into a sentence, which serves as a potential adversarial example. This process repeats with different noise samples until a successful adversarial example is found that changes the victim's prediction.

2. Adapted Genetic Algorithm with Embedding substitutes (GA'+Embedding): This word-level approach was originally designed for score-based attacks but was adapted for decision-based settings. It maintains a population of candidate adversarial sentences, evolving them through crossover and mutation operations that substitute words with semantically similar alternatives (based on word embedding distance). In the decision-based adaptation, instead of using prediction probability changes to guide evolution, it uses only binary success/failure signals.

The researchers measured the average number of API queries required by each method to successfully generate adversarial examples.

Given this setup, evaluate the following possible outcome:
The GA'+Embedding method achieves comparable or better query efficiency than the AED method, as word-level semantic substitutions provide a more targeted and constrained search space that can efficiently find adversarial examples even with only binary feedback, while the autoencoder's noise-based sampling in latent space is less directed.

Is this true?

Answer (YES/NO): YES